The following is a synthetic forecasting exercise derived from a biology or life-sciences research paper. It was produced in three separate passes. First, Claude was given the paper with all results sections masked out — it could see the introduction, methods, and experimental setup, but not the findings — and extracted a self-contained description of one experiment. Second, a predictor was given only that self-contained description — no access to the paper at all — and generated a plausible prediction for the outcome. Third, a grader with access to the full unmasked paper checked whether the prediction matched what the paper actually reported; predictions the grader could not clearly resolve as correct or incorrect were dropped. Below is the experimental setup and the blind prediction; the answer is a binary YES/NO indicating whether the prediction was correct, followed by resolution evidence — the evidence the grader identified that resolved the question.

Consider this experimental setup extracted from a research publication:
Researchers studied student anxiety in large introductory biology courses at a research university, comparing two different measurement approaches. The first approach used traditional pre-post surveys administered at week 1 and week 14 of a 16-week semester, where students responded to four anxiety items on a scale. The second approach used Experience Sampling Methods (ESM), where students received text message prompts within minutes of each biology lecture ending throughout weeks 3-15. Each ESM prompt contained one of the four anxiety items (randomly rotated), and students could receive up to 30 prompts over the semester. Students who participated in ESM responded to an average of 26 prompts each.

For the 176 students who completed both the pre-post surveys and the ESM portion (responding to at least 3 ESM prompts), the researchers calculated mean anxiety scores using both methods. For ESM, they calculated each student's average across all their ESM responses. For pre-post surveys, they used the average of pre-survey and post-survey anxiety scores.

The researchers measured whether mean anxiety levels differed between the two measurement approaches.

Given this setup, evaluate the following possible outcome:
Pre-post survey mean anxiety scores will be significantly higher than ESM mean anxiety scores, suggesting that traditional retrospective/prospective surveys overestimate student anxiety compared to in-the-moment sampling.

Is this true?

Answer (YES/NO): YES